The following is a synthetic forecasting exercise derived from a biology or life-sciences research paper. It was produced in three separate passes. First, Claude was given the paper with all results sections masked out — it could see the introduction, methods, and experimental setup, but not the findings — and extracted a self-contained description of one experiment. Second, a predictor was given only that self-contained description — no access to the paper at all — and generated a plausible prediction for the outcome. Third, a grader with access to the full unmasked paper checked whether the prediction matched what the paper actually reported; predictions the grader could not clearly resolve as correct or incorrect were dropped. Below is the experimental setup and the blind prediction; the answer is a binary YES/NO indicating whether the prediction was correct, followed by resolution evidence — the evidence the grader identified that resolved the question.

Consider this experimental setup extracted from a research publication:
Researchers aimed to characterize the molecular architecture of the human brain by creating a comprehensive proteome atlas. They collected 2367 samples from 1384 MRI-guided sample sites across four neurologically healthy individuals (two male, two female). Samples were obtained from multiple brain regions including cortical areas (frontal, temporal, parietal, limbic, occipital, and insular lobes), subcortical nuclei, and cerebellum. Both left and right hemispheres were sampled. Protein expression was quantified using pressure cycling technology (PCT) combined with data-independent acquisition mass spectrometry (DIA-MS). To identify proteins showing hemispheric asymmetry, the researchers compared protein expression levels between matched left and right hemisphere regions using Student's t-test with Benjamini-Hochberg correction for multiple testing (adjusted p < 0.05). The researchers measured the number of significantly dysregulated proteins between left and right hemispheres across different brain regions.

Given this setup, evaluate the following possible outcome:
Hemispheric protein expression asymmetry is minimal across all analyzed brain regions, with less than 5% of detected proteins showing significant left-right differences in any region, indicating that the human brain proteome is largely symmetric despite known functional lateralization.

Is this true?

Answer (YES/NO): NO